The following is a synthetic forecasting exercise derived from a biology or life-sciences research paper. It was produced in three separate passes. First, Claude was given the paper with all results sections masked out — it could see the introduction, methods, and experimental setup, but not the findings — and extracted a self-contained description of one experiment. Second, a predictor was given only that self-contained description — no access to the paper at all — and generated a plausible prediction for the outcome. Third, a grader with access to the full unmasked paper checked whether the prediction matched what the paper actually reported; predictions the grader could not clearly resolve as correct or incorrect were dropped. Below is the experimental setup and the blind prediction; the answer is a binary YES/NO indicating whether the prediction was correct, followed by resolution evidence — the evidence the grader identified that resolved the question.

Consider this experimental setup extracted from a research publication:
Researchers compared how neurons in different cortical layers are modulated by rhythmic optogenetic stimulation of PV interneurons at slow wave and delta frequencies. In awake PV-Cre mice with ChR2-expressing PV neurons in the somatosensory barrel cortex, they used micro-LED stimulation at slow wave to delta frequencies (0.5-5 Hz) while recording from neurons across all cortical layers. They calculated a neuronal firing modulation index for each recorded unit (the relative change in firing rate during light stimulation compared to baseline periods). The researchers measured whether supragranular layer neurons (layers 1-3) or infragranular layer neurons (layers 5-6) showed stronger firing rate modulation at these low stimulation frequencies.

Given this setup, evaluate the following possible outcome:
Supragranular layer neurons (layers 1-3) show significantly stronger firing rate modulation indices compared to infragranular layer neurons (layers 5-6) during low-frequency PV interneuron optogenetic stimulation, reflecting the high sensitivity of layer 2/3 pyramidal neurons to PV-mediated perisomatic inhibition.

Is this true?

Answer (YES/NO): YES